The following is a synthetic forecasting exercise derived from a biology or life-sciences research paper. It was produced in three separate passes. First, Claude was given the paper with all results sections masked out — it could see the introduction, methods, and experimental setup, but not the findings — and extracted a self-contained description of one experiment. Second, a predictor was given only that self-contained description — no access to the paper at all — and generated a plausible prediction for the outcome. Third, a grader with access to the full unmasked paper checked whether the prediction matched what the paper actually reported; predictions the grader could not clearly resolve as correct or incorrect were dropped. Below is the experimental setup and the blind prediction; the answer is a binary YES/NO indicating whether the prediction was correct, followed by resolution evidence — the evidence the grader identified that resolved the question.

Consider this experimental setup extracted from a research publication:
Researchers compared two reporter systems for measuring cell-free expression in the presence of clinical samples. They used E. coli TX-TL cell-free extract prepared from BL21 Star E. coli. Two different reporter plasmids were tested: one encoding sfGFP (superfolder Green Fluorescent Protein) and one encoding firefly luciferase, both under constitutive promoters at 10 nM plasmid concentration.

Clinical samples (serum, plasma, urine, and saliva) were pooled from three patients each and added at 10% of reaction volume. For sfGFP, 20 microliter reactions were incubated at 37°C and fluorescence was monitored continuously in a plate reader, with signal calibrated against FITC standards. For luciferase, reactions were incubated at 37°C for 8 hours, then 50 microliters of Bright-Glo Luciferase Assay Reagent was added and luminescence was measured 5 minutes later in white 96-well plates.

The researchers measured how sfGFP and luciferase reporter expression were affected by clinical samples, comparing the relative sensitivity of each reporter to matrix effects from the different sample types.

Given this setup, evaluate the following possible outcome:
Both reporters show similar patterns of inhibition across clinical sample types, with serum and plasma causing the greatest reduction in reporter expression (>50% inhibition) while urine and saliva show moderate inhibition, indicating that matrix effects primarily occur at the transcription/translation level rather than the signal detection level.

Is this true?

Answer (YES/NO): NO